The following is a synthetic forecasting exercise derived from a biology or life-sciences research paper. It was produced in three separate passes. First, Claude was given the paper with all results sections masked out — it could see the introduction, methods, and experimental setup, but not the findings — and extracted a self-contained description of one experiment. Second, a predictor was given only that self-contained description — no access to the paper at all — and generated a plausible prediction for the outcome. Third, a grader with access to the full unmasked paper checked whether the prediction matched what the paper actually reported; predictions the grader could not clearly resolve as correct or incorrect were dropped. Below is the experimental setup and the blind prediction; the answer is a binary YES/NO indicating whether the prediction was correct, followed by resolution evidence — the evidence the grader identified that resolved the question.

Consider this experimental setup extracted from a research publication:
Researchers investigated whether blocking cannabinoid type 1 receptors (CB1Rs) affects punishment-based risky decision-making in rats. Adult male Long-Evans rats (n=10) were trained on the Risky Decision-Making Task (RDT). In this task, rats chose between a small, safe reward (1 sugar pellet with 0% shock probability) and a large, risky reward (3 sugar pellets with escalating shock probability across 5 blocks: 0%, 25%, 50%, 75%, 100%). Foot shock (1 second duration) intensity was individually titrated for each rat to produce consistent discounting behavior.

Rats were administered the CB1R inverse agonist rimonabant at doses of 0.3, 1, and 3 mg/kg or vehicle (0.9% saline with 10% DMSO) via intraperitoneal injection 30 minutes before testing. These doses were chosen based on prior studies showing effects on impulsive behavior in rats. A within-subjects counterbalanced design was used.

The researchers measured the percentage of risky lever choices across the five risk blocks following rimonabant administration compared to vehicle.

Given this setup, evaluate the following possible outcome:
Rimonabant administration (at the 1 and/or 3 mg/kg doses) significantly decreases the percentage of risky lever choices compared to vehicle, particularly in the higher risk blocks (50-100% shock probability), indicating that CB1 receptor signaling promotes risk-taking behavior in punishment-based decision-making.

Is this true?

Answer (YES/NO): NO